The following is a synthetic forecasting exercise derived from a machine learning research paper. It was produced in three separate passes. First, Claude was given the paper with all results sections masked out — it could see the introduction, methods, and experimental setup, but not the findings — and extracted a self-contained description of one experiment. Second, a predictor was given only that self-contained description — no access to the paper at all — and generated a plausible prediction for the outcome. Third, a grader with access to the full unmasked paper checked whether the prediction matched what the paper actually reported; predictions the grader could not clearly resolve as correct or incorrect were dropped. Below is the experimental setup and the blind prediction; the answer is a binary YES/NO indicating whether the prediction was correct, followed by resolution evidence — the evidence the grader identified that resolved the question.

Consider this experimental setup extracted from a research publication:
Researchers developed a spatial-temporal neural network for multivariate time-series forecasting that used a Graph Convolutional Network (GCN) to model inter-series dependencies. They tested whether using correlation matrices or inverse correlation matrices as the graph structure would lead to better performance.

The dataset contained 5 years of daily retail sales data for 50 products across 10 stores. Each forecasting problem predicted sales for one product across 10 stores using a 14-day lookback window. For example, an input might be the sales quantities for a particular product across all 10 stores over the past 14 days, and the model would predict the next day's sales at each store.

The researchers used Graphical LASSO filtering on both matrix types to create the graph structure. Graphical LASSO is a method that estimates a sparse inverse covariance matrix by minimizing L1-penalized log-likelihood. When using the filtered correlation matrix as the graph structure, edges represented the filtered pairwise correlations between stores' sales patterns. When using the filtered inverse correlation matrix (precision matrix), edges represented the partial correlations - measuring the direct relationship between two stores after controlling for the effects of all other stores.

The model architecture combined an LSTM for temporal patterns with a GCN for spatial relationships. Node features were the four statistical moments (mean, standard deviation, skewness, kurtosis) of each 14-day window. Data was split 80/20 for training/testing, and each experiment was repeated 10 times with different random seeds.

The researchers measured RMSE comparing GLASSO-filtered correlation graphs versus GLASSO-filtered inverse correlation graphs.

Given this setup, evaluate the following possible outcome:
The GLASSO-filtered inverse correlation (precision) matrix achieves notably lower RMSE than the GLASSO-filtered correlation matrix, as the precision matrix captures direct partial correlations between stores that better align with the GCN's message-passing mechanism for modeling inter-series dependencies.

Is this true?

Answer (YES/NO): NO